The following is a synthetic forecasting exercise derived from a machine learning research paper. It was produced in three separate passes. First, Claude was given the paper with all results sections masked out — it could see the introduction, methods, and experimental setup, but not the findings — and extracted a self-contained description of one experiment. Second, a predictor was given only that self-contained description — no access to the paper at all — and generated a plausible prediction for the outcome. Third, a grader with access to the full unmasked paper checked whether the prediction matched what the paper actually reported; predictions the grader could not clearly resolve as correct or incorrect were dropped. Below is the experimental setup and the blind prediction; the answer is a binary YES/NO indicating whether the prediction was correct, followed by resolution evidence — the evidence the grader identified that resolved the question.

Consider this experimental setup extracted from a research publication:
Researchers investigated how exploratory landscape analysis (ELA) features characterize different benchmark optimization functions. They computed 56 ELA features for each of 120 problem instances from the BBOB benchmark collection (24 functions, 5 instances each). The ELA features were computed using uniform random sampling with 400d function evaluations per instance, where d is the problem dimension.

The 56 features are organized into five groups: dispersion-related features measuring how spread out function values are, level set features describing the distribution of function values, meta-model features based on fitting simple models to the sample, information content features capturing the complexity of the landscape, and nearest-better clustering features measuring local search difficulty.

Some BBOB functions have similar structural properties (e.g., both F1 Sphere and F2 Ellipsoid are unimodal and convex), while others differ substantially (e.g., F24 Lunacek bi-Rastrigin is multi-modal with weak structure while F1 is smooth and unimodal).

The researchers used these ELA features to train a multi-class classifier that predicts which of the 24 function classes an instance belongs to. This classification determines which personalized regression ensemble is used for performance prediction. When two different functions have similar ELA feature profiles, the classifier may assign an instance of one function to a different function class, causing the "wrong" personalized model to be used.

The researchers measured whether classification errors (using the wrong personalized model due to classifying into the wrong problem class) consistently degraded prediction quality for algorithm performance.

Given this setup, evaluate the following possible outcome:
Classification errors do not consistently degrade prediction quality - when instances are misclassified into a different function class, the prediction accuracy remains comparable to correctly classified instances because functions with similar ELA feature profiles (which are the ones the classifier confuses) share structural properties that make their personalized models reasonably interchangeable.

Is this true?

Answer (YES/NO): YES